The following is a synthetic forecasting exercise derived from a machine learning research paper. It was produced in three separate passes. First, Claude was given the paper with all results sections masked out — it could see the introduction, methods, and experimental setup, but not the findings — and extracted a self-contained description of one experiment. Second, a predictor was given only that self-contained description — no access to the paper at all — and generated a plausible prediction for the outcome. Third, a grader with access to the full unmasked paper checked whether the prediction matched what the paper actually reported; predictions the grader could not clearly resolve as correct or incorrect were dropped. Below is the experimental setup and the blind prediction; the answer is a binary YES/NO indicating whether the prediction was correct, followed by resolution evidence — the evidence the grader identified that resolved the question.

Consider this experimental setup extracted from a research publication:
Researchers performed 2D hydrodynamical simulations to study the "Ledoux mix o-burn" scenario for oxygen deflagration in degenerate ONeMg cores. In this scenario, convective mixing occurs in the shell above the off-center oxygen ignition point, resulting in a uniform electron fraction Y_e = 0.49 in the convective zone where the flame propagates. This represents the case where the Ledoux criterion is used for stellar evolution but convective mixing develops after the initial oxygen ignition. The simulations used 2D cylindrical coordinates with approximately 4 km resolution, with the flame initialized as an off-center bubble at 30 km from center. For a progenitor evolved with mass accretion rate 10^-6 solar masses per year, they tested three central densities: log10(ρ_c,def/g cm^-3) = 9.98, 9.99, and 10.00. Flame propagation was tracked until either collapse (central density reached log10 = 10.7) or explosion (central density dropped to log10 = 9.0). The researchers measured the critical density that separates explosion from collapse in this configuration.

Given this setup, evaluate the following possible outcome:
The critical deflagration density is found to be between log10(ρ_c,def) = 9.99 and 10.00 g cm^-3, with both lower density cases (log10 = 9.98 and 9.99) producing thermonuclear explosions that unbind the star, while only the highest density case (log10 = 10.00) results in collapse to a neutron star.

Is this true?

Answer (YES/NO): NO